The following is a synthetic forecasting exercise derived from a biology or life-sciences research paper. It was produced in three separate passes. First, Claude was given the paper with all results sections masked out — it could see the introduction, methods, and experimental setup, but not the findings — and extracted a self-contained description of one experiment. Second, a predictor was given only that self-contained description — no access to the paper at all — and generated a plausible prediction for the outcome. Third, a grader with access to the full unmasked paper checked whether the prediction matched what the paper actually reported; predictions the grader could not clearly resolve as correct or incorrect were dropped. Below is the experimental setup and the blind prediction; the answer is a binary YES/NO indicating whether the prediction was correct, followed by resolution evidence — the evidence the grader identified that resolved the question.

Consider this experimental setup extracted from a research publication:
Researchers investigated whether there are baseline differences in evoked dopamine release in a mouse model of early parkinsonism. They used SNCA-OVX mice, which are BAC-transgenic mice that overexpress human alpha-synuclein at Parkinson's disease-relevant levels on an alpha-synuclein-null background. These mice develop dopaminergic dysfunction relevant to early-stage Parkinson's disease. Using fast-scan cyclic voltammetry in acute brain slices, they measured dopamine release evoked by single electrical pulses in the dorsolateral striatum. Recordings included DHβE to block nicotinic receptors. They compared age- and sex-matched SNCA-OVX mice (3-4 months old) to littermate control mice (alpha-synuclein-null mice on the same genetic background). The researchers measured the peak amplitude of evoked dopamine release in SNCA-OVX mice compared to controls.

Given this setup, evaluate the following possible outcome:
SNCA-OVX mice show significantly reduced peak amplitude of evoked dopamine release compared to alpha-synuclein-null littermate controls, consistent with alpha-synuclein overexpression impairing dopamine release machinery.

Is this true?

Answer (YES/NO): YES